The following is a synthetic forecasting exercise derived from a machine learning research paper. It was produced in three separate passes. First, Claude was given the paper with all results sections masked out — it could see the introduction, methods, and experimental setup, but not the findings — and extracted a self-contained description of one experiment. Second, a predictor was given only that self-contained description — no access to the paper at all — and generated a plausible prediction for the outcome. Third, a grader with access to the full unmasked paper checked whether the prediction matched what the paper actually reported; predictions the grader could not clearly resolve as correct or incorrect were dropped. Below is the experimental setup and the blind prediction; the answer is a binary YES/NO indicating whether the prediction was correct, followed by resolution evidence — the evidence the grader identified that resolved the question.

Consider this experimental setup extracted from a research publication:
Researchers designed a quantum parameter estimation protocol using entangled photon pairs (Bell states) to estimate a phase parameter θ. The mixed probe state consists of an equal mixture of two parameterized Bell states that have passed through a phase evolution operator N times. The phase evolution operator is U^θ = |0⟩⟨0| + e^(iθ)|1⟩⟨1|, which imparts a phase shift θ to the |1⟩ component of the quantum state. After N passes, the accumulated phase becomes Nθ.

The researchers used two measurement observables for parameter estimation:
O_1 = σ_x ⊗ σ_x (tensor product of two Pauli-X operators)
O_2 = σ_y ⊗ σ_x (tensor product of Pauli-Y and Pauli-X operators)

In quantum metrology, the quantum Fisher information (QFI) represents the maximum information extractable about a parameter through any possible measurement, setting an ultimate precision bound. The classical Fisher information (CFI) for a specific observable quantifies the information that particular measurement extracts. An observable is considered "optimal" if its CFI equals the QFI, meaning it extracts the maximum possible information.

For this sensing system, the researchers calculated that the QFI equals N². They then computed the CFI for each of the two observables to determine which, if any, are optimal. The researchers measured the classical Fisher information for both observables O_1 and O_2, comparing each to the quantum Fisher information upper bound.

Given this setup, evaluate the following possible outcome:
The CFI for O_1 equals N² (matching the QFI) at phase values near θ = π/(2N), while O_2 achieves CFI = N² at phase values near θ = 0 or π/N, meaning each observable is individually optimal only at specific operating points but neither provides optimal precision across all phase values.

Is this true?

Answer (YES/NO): NO